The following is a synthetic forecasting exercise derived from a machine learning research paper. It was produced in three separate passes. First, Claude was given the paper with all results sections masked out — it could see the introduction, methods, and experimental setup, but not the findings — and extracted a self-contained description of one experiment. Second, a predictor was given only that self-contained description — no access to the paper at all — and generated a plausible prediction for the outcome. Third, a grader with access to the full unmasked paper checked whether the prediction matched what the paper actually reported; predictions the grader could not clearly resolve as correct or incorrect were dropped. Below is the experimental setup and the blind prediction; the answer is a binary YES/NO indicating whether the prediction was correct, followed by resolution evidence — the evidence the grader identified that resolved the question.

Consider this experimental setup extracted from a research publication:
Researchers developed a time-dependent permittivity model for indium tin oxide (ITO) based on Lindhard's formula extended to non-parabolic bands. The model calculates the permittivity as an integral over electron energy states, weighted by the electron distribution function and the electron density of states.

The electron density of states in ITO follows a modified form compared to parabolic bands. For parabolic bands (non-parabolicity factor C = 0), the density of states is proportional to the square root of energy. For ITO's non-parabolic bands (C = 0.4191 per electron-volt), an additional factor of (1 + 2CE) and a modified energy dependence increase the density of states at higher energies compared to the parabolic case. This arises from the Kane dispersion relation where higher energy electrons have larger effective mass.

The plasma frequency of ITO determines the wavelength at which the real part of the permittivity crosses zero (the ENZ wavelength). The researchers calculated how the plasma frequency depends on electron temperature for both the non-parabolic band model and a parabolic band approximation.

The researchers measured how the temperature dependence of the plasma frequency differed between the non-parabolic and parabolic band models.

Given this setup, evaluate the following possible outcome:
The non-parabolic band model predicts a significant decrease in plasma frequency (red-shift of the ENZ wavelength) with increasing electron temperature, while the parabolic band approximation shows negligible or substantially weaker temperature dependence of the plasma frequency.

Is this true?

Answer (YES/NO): YES